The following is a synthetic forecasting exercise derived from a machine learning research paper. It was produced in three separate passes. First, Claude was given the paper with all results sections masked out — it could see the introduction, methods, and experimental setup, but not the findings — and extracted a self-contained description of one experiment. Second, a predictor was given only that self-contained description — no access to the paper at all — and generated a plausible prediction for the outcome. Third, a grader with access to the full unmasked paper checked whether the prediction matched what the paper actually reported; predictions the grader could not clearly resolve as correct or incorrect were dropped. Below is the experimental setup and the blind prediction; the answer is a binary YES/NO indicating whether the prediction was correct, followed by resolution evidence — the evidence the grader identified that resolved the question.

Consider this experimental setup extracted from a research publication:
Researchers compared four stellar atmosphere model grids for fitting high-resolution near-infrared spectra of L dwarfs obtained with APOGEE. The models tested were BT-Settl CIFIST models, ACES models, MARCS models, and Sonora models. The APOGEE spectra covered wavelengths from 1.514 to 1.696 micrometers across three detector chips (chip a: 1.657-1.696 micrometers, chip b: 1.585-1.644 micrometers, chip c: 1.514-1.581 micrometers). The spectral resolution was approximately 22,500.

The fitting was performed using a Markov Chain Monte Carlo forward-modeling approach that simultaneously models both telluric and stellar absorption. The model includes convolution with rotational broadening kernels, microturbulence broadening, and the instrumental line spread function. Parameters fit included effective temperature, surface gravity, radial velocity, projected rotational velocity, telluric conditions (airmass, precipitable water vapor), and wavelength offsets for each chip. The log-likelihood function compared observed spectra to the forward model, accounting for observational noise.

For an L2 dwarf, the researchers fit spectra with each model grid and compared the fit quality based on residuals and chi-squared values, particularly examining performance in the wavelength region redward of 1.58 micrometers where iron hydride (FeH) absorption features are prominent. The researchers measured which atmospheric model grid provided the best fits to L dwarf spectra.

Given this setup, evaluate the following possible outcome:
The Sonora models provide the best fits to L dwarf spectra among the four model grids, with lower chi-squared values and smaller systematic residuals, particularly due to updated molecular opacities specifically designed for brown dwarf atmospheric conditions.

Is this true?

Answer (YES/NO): YES